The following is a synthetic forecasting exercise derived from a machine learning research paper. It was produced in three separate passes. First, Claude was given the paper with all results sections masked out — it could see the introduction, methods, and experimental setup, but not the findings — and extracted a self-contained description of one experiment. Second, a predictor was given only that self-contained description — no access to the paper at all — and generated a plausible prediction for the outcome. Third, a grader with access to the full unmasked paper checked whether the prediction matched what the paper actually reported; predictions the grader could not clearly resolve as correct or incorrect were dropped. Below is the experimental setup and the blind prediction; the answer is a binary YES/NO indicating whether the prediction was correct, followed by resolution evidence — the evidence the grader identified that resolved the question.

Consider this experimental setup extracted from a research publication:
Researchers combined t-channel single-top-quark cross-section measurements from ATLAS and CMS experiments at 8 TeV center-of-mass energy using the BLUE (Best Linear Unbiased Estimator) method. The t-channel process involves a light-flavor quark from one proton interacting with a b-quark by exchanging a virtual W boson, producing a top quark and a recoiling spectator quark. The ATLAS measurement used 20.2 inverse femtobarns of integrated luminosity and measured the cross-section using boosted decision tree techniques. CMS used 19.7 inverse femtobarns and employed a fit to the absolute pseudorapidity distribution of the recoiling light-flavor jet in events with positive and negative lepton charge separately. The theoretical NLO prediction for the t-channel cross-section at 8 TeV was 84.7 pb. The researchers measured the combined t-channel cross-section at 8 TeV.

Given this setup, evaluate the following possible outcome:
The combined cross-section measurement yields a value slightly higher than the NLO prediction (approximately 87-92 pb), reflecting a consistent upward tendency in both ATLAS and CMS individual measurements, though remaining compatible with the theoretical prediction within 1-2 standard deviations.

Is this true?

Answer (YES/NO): NO